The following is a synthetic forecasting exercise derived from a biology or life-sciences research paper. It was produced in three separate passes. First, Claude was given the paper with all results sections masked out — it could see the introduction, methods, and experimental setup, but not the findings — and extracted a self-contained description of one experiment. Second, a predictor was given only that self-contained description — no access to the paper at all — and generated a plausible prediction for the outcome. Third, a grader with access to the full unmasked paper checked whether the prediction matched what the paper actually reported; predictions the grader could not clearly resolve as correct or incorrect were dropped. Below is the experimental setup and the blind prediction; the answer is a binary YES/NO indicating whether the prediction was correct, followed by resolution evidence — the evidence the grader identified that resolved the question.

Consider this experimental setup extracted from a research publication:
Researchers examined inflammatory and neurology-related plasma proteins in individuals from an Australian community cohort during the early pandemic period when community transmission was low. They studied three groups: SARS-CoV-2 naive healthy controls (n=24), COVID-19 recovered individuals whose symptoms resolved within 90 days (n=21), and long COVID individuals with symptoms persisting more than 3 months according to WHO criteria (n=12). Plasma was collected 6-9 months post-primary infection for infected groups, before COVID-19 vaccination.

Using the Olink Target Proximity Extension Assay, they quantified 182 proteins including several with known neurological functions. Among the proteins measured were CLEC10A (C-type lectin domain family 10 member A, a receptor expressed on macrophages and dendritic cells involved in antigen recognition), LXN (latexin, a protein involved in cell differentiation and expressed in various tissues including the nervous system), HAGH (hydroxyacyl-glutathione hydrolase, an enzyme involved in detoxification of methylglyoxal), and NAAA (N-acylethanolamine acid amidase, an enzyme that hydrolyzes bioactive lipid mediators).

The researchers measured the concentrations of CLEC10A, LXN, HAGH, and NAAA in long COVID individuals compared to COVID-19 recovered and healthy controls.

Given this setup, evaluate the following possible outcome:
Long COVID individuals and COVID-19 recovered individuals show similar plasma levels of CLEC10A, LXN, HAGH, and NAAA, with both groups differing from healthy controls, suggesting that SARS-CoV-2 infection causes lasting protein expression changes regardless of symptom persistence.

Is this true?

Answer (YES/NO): NO